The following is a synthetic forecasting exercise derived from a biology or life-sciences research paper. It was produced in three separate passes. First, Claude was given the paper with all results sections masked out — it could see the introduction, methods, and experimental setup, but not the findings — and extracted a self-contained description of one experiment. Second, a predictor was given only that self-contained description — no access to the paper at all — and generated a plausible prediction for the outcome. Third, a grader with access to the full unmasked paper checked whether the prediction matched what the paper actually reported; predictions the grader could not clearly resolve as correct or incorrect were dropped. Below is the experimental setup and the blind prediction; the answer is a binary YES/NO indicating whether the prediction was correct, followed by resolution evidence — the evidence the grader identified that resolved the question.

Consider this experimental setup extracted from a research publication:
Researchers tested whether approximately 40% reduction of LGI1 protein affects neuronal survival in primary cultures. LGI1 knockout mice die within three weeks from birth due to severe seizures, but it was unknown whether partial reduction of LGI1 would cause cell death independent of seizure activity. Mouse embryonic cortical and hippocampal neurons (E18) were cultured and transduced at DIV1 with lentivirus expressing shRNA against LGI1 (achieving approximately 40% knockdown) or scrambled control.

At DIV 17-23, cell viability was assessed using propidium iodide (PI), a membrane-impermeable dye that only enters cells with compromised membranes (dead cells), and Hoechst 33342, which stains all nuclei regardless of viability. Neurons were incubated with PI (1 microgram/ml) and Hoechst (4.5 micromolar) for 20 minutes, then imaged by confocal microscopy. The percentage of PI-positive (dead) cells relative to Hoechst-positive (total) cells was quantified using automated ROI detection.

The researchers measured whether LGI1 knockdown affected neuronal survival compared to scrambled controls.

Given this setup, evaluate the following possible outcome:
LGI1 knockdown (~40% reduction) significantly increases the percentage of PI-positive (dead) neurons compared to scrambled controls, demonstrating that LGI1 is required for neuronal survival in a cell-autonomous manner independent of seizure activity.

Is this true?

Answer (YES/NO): NO